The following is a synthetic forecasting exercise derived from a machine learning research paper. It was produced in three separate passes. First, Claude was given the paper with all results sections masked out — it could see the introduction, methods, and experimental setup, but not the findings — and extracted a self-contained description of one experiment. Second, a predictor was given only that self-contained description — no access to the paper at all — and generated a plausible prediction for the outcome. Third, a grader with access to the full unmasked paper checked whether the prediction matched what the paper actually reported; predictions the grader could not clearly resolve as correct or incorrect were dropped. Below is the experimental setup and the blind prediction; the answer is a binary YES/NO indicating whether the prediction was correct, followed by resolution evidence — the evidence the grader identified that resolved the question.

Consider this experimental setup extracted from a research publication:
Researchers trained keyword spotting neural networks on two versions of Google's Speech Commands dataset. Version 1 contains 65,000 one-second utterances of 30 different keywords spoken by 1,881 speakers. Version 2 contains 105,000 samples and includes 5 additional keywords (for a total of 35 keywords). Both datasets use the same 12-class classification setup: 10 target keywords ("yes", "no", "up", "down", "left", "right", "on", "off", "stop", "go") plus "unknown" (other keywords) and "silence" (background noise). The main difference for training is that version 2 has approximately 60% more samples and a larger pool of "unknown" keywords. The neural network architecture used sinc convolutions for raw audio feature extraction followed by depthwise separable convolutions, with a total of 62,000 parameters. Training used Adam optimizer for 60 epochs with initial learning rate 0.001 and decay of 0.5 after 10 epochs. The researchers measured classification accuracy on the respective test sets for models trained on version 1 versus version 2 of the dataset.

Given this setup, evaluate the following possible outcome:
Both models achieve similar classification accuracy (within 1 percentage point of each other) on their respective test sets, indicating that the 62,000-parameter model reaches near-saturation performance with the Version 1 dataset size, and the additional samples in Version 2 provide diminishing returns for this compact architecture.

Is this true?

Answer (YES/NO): NO